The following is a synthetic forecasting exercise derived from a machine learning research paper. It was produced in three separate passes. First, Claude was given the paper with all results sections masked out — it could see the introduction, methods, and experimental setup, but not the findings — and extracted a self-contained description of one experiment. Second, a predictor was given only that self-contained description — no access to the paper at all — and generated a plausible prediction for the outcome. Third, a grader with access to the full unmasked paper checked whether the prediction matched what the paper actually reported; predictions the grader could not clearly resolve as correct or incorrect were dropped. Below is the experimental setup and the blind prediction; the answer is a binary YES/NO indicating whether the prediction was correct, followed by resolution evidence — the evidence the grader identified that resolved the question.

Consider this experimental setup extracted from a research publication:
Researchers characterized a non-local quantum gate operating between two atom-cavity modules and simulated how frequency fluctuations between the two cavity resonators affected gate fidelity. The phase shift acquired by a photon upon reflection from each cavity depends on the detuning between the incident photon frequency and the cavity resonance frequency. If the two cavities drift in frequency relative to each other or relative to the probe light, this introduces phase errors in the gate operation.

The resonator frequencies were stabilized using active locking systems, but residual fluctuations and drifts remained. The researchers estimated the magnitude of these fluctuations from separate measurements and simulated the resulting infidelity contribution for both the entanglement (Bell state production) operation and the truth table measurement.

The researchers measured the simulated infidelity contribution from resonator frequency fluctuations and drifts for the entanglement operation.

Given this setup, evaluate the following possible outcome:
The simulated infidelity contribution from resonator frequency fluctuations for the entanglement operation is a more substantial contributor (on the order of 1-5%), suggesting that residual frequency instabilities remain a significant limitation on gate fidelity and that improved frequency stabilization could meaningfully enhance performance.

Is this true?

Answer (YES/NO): YES